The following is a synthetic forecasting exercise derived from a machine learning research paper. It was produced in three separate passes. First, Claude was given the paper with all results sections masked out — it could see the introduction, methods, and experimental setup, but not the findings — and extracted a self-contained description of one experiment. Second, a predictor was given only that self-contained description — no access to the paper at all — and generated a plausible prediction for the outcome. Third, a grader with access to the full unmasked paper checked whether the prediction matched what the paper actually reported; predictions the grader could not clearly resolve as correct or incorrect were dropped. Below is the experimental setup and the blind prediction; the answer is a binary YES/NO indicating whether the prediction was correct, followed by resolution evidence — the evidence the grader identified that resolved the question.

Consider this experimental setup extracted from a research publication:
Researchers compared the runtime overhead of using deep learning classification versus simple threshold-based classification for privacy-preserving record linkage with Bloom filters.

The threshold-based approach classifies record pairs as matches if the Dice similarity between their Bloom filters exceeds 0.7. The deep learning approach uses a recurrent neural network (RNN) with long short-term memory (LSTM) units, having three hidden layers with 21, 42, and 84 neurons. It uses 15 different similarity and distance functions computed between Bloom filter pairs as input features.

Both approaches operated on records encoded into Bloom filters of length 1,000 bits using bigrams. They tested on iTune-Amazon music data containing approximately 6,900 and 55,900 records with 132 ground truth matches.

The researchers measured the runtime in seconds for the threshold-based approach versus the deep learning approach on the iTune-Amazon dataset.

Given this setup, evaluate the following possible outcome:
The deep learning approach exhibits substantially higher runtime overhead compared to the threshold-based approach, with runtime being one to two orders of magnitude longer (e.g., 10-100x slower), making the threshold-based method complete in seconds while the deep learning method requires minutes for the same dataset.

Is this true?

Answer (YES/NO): NO